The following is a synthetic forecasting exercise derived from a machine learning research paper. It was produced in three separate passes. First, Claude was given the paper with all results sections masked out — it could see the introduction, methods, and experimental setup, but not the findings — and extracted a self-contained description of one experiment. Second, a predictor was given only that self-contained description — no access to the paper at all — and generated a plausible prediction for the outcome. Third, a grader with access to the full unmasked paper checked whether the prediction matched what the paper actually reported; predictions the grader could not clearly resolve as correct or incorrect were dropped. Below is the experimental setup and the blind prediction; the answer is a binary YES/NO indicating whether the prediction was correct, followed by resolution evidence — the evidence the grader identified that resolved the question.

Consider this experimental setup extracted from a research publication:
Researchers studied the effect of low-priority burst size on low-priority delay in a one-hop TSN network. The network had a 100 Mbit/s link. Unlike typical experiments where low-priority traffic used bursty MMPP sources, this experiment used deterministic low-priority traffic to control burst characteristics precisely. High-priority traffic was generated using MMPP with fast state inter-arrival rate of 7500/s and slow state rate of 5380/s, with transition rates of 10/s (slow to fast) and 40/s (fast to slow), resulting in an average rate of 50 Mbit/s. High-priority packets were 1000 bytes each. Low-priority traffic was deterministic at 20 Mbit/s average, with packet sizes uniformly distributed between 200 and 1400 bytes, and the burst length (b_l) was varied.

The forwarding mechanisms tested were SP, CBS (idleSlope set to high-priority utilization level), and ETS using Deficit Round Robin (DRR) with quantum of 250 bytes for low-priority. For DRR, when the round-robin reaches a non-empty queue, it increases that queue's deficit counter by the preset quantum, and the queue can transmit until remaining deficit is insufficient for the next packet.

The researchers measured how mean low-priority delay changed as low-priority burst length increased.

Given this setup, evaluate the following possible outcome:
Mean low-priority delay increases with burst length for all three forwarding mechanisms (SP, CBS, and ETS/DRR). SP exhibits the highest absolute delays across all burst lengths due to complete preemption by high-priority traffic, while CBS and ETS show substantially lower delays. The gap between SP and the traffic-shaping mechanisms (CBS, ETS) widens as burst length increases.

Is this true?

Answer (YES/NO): NO